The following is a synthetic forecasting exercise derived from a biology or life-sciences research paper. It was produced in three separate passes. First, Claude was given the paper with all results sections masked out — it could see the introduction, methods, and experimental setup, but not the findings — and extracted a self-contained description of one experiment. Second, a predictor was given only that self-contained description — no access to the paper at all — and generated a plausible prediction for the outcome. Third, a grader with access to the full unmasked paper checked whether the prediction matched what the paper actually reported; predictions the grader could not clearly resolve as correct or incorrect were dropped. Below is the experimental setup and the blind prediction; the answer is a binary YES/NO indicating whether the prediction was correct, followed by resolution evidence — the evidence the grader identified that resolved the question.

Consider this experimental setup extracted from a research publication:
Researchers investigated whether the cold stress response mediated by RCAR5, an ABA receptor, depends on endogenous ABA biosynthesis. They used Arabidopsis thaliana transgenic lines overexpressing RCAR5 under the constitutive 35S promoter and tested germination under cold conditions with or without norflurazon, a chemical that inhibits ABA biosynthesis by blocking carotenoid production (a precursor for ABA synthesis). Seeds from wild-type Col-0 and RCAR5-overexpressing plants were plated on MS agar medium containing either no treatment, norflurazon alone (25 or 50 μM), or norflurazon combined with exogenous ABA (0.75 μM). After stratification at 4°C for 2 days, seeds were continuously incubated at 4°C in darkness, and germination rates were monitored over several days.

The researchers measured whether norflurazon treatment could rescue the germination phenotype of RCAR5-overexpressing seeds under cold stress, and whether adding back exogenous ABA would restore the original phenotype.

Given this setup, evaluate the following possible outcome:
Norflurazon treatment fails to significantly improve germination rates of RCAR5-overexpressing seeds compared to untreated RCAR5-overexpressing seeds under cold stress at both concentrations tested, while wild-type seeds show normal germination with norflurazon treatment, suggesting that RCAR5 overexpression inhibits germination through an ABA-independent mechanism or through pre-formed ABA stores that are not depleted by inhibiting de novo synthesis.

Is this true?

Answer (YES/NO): NO